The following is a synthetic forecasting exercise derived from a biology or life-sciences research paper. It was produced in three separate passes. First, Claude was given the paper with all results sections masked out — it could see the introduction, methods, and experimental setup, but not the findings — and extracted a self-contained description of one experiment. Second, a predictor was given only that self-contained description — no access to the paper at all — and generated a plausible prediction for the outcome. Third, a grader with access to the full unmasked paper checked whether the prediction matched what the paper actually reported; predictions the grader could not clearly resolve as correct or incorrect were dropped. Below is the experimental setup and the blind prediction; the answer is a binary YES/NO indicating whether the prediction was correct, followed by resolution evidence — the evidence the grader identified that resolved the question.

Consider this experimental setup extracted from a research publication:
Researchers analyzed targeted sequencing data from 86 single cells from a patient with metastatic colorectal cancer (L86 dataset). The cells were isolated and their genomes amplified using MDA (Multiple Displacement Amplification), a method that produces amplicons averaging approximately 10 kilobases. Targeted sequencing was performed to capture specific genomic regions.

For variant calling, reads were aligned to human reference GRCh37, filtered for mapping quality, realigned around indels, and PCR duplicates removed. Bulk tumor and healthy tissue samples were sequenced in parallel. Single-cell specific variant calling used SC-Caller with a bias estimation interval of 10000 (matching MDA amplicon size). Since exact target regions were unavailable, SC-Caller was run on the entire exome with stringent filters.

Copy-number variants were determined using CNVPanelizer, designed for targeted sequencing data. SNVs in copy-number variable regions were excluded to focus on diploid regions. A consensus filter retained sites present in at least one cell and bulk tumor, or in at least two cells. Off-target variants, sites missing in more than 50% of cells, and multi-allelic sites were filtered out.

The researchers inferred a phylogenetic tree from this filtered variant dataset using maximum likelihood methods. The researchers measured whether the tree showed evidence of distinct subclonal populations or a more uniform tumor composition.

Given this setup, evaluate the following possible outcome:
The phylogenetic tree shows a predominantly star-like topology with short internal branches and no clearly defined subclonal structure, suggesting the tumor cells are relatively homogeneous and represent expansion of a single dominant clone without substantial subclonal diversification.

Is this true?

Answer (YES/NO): NO